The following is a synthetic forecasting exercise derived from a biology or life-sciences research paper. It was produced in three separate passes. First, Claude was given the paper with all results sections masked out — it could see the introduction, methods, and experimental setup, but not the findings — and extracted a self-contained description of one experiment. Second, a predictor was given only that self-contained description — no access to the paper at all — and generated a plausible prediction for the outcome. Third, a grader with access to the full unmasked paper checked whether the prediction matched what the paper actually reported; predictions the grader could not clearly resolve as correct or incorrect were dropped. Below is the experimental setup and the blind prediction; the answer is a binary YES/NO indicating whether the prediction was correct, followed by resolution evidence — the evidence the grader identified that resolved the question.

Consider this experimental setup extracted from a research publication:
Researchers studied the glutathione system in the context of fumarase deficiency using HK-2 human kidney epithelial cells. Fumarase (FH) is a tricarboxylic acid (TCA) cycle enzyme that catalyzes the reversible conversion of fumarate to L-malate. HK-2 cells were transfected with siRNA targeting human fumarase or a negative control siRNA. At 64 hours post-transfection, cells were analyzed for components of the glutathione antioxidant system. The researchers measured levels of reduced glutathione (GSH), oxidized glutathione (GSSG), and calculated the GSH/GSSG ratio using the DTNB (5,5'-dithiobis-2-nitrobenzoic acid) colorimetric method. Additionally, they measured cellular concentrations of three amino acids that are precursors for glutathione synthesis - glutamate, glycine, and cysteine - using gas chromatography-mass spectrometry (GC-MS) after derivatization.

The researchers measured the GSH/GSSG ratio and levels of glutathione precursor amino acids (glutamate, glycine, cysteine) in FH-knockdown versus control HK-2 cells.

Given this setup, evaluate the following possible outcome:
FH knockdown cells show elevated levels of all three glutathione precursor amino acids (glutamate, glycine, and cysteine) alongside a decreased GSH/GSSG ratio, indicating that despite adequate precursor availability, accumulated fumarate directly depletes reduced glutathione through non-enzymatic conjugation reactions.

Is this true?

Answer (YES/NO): NO